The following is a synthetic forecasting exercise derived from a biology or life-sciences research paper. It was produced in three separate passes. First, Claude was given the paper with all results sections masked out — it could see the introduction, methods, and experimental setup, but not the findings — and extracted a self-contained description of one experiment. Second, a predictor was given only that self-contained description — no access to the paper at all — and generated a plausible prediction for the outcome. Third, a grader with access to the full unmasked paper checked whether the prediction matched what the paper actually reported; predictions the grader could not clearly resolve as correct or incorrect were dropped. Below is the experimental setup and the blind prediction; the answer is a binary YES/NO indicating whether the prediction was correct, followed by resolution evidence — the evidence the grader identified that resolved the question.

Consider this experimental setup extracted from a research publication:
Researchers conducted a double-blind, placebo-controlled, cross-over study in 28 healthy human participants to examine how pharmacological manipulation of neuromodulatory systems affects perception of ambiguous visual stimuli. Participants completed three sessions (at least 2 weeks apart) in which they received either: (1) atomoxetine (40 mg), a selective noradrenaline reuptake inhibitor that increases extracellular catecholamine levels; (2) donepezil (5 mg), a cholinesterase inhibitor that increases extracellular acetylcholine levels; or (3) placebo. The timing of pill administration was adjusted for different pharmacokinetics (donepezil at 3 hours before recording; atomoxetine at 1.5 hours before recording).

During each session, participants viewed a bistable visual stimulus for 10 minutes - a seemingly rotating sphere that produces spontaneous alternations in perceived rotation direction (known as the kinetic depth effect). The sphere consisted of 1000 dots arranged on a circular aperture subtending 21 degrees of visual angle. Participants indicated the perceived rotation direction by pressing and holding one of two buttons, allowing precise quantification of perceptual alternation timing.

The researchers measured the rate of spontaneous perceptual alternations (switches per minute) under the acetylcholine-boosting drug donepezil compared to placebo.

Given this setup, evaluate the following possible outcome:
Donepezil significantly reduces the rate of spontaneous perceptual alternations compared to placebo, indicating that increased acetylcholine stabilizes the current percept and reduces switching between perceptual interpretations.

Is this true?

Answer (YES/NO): NO